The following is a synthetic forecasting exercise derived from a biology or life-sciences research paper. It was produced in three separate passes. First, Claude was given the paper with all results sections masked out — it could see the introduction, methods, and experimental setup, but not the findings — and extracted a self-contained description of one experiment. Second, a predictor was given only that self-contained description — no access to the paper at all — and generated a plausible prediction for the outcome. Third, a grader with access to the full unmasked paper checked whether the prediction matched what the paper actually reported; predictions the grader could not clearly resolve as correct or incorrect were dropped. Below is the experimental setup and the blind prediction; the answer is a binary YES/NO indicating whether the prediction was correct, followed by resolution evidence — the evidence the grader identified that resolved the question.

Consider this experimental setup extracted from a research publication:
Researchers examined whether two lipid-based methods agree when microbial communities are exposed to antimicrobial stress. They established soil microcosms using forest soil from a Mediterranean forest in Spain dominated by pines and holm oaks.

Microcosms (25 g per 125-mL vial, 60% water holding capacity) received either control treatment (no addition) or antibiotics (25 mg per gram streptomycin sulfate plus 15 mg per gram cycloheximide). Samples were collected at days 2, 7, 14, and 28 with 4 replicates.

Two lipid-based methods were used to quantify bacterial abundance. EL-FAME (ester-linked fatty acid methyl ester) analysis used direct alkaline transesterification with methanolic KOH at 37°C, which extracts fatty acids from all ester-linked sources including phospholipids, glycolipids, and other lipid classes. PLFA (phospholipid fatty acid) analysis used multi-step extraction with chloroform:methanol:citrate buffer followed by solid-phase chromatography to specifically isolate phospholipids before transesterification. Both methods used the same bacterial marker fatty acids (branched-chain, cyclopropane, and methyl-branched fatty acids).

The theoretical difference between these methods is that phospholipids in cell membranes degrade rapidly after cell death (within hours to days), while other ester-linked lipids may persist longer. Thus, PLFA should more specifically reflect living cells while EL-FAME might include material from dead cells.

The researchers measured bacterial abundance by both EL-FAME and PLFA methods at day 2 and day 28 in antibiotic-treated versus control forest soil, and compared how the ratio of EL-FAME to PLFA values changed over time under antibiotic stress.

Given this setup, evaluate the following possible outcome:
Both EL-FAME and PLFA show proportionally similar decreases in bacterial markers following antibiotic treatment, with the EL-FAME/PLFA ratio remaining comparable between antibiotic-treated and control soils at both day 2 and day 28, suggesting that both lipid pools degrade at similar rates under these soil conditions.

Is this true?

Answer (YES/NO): NO